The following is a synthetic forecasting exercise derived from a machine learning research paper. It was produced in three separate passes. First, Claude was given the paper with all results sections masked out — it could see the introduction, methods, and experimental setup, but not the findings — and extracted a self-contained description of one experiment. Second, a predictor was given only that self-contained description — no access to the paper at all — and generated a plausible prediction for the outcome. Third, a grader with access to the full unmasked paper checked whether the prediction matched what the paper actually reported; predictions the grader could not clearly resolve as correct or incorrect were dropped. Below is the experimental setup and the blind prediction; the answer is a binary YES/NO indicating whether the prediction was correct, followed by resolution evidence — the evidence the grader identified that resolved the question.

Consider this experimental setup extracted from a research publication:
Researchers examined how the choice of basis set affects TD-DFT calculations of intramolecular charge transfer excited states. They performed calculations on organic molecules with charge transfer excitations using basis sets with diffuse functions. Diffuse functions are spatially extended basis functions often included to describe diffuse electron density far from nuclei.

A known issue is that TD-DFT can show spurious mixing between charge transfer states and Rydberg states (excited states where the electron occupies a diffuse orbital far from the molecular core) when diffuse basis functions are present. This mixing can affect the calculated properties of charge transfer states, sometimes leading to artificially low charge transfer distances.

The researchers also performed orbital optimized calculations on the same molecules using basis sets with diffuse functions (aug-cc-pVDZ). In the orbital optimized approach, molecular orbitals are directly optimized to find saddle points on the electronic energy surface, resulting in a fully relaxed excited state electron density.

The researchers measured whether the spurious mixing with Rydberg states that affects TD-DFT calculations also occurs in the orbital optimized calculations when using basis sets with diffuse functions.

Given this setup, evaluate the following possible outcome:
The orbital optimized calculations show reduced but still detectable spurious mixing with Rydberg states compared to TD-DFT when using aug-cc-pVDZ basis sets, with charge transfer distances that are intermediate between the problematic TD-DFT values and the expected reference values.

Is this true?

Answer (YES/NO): NO